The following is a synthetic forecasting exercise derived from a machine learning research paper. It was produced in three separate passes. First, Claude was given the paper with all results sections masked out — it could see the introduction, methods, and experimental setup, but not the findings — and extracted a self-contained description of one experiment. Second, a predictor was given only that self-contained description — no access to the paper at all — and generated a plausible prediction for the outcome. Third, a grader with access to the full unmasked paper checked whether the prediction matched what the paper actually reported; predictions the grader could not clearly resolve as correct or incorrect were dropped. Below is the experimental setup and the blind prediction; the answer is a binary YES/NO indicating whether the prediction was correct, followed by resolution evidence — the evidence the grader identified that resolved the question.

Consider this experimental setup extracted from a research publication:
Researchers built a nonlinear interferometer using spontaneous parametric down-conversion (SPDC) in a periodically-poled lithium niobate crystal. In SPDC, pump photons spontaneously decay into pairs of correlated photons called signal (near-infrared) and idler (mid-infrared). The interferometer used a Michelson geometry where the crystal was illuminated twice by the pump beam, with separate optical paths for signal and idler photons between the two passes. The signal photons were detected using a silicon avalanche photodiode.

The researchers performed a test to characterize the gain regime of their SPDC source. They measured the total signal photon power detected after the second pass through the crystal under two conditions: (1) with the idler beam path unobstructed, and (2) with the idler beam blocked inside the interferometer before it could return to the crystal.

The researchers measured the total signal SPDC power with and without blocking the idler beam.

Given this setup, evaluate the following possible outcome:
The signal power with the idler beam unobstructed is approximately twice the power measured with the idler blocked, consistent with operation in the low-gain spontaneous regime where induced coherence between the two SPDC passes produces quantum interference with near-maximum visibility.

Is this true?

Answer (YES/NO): NO